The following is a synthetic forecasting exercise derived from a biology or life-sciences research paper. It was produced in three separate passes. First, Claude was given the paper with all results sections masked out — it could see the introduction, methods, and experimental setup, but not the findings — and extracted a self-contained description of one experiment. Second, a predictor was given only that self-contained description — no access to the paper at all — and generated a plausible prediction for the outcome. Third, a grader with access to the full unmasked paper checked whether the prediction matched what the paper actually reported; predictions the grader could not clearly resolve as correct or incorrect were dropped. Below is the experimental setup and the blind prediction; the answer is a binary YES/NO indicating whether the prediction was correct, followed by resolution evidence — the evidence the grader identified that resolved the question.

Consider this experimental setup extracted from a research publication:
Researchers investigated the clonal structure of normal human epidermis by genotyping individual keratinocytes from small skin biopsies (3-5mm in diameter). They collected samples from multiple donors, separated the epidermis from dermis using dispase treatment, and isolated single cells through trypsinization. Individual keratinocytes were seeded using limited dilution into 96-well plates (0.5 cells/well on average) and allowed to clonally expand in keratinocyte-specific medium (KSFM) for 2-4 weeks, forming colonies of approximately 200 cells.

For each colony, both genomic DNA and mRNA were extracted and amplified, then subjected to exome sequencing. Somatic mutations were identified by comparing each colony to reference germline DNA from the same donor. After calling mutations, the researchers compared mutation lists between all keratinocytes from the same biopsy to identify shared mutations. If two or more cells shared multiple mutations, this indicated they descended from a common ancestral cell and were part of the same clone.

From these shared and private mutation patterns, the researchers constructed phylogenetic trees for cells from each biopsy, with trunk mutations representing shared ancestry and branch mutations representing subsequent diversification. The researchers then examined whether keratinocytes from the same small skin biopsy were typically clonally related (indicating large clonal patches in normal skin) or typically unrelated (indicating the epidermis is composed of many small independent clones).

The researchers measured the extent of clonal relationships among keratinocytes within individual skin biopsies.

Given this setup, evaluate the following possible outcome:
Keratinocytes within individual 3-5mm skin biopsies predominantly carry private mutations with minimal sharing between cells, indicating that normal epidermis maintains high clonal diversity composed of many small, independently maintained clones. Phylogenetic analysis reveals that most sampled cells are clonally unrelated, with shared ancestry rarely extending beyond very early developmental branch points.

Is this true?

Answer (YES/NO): NO